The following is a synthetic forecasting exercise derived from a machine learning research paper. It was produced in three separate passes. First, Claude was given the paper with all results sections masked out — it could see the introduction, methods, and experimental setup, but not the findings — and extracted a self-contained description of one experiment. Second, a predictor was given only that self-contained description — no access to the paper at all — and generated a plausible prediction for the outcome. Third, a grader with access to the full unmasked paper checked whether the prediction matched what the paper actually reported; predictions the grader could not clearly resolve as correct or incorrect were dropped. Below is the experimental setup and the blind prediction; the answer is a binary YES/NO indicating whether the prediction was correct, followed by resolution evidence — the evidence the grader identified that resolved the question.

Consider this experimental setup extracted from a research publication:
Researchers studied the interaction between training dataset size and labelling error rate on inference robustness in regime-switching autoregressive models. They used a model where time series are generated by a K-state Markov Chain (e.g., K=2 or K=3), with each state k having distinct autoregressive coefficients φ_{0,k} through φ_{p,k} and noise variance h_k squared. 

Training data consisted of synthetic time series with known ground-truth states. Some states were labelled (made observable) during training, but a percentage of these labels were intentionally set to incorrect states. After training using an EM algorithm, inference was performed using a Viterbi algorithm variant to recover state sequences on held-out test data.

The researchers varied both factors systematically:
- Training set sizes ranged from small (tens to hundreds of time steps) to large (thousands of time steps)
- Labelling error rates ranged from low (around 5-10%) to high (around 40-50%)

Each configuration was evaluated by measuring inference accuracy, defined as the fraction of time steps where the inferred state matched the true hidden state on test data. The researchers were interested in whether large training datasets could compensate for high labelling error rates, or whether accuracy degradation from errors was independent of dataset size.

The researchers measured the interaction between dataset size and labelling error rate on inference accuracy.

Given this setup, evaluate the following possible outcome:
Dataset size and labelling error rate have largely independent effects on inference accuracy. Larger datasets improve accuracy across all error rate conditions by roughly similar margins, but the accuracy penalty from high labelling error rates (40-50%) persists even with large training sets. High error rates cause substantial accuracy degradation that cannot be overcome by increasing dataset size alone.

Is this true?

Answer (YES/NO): NO